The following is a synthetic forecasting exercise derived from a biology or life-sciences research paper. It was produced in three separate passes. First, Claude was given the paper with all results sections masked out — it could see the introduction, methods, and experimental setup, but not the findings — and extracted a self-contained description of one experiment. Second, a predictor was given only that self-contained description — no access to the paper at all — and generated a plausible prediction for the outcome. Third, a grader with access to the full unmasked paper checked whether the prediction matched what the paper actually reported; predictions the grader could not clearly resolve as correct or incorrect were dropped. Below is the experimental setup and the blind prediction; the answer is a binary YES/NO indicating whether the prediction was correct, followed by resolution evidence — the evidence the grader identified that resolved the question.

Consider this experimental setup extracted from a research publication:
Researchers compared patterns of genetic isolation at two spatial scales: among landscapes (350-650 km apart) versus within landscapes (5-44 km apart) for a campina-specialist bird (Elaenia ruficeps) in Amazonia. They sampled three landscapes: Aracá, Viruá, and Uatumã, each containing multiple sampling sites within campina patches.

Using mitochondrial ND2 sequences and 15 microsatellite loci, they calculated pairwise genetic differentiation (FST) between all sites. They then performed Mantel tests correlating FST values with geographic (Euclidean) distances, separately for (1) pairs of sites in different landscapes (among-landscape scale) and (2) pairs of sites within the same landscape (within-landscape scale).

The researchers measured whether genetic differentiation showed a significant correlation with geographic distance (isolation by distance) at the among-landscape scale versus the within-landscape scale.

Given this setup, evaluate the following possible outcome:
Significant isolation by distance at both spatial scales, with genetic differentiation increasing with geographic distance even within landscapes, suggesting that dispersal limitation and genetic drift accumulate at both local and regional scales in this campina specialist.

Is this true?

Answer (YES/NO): NO